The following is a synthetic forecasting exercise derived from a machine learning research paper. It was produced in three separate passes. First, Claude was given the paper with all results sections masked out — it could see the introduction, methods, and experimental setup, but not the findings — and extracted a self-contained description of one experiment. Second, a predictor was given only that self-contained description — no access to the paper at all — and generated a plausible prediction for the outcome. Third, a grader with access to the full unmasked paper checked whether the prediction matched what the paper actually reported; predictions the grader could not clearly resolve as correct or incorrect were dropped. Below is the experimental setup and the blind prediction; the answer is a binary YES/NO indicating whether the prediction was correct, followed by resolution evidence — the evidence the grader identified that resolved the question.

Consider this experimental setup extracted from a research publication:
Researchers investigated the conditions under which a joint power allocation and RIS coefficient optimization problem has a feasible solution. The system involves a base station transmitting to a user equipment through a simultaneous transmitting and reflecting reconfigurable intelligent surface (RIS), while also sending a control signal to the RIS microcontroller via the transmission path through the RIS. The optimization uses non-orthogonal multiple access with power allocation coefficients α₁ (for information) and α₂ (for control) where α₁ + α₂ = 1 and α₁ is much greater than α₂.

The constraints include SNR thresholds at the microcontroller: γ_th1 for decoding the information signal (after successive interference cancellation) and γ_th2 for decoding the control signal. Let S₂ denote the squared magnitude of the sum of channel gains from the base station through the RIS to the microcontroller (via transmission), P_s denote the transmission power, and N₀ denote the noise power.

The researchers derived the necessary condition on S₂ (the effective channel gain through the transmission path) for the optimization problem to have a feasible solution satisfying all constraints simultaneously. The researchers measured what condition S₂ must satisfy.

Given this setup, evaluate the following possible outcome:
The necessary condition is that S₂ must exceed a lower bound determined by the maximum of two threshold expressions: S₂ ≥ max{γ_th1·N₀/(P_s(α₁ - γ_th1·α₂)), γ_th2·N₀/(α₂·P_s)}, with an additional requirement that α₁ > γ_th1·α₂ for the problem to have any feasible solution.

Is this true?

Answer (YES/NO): NO